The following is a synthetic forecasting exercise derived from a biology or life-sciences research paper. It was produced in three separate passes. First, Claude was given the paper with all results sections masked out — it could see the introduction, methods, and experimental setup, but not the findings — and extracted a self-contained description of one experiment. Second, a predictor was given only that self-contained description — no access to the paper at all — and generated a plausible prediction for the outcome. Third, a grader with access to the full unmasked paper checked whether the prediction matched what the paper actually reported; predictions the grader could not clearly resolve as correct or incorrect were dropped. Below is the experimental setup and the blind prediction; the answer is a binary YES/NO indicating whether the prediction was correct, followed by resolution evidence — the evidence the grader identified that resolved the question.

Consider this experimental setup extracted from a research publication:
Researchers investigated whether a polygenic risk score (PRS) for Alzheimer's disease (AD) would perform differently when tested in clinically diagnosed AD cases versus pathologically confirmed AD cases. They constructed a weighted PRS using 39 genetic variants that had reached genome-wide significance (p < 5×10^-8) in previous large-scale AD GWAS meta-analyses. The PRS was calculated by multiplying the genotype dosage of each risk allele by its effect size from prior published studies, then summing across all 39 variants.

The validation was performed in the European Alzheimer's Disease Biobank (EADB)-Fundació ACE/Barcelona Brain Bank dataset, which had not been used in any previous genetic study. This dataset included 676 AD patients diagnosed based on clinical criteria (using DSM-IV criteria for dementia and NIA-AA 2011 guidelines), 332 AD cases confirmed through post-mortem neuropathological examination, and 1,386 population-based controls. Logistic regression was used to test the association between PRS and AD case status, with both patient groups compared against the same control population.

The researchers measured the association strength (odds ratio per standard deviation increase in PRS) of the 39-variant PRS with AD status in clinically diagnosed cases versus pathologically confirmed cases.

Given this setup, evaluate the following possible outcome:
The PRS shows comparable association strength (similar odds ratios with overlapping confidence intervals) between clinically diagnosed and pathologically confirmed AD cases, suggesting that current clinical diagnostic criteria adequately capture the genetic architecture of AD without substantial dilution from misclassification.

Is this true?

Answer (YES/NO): YES